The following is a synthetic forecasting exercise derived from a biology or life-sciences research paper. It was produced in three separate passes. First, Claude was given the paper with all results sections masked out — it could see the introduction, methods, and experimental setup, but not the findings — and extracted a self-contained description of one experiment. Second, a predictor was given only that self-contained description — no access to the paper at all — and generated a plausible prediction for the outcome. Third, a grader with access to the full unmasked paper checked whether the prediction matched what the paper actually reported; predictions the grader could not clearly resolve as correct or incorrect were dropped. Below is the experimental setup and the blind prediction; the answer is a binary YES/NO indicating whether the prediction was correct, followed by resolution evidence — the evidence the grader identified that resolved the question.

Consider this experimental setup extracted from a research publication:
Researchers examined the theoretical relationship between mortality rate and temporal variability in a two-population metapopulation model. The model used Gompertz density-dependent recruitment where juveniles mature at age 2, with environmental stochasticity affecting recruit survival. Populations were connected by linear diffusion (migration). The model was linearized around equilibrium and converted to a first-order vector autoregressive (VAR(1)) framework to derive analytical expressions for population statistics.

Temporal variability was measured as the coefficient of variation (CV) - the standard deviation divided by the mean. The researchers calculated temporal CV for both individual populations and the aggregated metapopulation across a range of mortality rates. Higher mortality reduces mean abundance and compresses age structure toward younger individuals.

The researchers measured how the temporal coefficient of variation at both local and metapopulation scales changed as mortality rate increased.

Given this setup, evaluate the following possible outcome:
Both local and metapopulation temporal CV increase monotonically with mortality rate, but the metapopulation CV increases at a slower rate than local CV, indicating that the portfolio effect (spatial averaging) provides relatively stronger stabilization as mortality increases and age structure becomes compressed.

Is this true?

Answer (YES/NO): YES